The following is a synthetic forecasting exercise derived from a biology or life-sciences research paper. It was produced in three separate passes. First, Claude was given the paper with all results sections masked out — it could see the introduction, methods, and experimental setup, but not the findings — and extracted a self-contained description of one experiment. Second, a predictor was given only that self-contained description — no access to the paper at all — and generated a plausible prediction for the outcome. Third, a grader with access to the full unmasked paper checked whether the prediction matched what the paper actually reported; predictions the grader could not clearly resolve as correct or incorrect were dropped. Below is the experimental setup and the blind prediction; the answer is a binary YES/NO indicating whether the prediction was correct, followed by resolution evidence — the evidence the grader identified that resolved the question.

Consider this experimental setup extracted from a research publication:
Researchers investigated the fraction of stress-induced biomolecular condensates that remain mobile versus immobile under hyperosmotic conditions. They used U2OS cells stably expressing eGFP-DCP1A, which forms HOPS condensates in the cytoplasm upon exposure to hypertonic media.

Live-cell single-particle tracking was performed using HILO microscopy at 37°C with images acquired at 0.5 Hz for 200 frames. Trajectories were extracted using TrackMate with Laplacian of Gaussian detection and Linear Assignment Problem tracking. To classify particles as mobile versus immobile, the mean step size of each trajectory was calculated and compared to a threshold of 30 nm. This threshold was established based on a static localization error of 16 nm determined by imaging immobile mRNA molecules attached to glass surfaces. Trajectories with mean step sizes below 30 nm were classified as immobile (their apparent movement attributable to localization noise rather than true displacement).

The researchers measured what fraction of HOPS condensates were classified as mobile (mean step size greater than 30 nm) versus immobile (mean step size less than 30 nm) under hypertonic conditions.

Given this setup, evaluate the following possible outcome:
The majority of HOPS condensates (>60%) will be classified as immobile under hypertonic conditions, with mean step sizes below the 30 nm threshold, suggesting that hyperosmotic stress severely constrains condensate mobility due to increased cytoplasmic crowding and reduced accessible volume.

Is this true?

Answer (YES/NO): YES